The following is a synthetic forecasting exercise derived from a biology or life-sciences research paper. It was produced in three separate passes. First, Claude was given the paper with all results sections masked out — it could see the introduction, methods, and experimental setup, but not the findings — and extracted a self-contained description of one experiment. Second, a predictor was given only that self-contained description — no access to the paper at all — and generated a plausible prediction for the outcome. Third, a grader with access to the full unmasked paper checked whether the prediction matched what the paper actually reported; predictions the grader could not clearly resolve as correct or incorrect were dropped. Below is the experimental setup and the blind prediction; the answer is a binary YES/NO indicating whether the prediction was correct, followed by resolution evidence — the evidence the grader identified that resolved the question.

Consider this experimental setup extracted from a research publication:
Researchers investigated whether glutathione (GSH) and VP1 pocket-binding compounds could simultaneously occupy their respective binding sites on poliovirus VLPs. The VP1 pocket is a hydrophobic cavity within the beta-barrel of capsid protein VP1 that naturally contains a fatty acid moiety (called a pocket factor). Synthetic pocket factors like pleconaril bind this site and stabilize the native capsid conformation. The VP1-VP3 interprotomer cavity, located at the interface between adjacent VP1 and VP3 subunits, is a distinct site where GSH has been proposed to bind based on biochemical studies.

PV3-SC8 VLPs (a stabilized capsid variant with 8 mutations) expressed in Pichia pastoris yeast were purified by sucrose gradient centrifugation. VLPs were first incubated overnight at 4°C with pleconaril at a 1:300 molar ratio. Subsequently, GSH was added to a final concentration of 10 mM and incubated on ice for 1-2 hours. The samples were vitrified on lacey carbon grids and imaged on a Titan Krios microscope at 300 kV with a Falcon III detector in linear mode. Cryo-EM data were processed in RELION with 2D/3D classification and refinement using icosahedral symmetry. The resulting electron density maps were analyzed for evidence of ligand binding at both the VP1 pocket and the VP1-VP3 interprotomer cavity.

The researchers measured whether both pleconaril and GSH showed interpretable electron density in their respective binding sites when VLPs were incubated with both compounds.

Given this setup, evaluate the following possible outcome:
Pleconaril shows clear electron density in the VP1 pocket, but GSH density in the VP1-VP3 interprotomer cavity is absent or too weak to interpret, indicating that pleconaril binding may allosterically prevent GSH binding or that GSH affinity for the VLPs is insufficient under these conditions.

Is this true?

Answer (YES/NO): NO